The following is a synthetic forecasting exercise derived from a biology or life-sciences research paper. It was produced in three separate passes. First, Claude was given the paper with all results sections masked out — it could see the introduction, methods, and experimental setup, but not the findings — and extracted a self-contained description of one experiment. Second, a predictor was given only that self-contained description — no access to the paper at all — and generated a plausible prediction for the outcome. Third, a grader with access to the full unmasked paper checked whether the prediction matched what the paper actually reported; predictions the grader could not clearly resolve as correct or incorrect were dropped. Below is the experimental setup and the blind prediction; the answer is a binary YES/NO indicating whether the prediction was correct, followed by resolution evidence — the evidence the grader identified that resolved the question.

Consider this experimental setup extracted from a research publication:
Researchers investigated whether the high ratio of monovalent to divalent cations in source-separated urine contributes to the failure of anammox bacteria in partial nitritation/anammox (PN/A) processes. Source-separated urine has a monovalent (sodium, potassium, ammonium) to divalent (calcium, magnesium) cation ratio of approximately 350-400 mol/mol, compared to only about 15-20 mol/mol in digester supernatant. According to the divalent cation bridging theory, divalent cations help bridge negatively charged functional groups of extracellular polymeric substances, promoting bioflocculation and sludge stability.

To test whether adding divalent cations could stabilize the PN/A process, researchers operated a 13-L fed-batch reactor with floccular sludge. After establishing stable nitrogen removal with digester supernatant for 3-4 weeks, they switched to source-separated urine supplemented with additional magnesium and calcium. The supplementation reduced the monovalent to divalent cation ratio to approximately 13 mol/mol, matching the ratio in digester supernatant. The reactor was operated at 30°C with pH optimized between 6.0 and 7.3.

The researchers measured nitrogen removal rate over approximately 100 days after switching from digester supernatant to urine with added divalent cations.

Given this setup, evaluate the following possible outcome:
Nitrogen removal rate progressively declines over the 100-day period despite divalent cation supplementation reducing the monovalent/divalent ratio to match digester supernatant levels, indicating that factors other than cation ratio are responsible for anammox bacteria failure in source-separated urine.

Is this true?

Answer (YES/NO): YES